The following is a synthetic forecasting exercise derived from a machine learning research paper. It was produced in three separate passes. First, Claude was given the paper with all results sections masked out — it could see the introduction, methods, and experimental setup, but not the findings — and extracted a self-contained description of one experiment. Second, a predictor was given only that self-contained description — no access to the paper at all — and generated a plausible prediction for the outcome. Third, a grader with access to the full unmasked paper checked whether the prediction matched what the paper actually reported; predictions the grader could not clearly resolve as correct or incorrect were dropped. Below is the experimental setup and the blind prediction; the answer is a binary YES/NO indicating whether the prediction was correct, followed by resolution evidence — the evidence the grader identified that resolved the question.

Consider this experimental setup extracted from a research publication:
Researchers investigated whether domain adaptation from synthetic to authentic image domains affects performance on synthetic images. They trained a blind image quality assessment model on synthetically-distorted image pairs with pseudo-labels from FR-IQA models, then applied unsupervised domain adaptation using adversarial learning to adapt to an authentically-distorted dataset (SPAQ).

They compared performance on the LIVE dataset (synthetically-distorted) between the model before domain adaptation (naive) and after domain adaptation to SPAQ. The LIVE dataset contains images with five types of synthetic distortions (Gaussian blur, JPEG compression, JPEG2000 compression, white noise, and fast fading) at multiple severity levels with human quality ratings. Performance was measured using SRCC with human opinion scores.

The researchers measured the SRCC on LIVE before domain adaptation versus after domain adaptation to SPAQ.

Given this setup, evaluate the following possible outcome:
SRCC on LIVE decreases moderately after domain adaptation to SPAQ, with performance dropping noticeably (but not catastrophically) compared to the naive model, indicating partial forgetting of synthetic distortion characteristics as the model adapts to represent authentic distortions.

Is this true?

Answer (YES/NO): NO